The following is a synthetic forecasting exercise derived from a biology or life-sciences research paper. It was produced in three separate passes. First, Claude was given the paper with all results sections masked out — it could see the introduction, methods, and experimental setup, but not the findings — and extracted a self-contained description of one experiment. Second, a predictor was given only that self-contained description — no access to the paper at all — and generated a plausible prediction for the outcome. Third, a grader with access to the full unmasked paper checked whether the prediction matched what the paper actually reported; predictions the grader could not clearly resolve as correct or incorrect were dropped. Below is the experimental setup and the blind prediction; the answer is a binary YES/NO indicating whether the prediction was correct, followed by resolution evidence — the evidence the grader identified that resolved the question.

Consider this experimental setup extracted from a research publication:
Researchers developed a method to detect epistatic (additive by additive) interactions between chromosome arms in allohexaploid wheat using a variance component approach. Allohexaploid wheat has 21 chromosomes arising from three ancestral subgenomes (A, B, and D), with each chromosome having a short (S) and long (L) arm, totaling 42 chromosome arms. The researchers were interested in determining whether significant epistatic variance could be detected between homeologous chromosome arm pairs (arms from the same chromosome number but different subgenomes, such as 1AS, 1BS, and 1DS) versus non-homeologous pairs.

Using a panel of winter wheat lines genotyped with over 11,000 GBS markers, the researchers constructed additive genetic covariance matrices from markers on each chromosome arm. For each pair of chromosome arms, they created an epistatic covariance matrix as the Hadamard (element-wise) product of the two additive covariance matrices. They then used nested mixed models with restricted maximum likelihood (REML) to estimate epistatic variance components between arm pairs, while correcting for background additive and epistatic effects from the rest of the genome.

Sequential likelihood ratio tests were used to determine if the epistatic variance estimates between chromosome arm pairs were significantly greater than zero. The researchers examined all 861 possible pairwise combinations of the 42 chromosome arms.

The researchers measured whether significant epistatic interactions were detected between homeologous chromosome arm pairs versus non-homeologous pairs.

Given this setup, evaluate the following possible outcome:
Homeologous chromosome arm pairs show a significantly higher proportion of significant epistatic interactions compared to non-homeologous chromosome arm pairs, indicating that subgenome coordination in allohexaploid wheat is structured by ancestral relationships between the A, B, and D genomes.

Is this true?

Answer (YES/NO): NO